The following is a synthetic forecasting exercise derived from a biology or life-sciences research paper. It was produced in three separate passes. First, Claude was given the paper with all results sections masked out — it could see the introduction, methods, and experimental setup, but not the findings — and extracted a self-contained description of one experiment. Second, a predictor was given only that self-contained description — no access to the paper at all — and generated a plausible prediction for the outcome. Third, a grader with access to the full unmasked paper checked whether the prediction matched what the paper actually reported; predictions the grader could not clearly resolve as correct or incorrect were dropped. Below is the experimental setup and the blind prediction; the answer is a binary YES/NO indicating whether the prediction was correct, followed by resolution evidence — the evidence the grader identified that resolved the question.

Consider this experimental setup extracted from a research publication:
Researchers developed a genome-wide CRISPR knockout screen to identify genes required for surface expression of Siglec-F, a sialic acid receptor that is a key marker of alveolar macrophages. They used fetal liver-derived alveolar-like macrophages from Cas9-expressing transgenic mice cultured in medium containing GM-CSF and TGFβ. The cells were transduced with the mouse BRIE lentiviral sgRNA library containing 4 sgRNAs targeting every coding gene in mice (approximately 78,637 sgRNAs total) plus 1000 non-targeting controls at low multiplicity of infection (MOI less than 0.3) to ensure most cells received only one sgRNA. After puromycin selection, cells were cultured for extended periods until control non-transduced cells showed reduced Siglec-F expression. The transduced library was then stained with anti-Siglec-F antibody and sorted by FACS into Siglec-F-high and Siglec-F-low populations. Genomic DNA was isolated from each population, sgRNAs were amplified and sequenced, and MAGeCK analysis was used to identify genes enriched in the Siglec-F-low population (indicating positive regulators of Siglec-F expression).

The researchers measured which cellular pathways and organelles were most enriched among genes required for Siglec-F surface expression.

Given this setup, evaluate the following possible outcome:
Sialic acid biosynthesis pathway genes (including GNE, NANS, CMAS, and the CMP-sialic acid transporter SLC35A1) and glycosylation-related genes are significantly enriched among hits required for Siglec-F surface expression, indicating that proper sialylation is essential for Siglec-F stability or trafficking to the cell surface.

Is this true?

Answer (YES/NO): NO